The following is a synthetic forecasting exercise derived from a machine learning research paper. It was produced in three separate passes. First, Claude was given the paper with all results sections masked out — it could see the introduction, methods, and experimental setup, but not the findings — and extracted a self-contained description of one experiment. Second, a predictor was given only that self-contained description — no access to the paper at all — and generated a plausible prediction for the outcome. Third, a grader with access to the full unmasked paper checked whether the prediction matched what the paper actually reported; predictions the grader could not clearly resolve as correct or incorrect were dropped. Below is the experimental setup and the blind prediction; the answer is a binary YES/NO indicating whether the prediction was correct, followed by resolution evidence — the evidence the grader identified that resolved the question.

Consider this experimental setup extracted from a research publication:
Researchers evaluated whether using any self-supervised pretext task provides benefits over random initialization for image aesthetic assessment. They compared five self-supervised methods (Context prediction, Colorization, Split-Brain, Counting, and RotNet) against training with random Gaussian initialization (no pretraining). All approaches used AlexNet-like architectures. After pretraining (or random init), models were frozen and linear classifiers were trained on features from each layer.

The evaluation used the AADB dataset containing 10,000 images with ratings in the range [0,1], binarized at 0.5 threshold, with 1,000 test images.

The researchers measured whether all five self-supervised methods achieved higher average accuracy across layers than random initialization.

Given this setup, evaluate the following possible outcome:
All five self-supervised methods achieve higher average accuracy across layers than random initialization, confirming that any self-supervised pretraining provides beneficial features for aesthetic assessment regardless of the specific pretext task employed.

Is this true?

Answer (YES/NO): NO